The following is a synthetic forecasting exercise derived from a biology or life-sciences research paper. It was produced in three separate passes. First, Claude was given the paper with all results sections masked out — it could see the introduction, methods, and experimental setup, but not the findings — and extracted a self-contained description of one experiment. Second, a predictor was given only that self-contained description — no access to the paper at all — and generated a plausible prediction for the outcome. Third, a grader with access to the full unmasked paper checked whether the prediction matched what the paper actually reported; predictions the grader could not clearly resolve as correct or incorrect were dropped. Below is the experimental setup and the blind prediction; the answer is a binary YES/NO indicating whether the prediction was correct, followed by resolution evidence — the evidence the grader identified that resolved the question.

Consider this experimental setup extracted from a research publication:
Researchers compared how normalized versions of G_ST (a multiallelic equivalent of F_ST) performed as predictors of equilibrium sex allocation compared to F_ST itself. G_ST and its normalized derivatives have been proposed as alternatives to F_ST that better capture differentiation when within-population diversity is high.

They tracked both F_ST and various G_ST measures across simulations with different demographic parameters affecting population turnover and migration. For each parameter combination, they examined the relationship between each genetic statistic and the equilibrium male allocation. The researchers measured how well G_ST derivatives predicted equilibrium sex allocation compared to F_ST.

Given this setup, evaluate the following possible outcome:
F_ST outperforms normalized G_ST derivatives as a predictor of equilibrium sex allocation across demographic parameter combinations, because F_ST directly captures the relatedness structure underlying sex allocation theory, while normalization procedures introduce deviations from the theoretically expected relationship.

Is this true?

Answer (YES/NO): YES